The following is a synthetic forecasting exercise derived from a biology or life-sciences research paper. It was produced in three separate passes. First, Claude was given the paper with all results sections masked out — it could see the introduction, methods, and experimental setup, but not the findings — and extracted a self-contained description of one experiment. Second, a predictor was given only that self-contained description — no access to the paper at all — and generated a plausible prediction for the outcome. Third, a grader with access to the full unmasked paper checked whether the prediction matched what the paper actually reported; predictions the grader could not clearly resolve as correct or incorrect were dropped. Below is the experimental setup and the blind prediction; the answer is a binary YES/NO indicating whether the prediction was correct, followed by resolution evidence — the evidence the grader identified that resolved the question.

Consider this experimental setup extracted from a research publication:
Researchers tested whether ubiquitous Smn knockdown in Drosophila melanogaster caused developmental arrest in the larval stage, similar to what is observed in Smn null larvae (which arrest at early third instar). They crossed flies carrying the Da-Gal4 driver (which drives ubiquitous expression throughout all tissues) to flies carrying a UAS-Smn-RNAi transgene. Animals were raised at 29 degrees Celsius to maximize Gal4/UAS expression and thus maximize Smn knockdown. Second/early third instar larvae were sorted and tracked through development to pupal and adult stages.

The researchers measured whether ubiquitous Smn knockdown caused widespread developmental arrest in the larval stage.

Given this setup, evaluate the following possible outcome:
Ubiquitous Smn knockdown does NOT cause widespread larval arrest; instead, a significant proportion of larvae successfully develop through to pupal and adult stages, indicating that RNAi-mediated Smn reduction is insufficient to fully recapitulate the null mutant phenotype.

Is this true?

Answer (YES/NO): NO